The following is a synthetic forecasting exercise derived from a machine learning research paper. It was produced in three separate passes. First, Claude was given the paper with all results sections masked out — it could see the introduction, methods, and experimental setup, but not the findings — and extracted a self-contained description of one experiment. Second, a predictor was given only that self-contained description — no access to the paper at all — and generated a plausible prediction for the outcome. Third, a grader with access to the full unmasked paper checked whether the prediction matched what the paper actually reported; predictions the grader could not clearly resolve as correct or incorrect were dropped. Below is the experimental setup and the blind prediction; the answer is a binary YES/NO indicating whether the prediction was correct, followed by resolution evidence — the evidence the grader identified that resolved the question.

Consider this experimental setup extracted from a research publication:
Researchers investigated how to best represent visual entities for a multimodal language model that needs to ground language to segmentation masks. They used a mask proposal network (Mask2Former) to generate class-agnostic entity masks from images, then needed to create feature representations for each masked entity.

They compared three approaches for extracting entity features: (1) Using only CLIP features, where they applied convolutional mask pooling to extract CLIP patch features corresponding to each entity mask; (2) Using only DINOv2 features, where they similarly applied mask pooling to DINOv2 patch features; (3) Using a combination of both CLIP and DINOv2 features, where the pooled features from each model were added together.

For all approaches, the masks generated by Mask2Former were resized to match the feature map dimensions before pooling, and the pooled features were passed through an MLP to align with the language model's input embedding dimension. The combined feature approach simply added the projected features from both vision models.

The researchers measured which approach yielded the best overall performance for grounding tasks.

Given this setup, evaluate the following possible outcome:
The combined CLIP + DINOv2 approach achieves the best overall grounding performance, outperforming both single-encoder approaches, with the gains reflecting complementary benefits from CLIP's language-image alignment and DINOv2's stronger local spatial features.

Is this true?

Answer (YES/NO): YES